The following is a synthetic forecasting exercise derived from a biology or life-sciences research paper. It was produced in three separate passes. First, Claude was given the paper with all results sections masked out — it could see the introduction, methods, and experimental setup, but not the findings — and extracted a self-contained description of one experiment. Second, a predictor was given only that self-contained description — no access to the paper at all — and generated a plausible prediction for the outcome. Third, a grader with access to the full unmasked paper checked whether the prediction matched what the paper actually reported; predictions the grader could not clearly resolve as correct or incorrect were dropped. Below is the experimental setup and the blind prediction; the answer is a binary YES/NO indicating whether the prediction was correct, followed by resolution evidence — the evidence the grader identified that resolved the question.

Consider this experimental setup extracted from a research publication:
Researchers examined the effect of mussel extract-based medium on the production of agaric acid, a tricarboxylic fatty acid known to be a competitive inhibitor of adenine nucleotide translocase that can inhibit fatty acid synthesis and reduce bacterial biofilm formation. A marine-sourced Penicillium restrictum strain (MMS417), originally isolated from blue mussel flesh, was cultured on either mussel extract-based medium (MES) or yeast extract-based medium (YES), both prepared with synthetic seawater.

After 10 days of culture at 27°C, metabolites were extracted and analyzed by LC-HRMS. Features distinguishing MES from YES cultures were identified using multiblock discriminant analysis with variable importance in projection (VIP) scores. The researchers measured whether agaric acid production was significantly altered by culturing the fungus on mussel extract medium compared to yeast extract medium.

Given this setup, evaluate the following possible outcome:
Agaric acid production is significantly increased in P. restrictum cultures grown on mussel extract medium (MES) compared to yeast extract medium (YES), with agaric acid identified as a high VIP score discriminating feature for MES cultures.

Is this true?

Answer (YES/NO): YES